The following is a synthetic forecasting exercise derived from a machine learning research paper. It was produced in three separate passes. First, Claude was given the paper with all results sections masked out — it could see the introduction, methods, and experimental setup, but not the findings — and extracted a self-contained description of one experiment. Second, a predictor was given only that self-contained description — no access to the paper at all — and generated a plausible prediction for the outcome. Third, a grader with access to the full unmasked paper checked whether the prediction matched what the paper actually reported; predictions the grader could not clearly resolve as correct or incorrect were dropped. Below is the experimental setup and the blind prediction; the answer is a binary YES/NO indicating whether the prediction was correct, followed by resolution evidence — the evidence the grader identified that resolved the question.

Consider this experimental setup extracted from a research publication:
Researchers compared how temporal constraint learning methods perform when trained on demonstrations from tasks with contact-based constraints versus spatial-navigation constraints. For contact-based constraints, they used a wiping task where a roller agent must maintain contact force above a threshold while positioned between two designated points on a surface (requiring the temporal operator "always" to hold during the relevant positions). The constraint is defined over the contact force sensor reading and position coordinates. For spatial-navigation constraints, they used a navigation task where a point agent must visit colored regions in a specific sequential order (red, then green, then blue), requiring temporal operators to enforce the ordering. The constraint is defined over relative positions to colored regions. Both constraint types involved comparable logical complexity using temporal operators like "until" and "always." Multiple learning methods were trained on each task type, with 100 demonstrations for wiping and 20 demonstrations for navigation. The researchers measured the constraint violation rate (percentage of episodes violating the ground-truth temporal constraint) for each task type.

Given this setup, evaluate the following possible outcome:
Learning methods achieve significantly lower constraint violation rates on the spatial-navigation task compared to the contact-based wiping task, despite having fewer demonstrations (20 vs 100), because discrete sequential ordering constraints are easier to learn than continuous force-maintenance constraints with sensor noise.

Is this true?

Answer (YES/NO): NO